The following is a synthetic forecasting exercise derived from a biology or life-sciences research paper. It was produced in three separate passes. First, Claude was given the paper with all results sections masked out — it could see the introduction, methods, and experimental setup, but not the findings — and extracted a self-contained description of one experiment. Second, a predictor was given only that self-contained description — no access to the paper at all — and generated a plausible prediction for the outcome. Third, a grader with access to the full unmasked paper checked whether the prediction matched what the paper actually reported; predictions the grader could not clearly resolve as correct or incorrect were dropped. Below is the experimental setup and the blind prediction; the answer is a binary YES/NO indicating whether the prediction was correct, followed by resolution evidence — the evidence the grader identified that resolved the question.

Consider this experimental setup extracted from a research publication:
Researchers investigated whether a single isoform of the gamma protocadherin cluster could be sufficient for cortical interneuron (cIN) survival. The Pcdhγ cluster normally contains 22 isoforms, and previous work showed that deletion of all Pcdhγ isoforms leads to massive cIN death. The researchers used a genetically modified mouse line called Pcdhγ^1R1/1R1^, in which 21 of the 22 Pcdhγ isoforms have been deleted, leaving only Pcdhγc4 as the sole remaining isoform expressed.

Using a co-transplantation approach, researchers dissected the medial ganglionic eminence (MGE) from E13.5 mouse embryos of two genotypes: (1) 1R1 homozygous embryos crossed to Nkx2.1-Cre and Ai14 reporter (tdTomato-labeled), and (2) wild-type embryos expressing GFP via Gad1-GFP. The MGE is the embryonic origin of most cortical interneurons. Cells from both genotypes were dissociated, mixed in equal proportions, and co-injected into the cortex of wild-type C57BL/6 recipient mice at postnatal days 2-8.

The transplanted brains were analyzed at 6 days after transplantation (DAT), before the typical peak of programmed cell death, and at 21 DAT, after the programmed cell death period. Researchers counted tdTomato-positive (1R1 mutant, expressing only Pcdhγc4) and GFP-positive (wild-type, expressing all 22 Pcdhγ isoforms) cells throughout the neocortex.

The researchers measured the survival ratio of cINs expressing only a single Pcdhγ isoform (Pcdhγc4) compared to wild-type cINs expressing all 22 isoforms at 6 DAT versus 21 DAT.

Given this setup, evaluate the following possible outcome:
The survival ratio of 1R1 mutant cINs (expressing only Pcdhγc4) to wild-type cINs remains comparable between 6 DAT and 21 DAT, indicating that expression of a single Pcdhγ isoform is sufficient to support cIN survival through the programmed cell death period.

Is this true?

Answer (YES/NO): YES